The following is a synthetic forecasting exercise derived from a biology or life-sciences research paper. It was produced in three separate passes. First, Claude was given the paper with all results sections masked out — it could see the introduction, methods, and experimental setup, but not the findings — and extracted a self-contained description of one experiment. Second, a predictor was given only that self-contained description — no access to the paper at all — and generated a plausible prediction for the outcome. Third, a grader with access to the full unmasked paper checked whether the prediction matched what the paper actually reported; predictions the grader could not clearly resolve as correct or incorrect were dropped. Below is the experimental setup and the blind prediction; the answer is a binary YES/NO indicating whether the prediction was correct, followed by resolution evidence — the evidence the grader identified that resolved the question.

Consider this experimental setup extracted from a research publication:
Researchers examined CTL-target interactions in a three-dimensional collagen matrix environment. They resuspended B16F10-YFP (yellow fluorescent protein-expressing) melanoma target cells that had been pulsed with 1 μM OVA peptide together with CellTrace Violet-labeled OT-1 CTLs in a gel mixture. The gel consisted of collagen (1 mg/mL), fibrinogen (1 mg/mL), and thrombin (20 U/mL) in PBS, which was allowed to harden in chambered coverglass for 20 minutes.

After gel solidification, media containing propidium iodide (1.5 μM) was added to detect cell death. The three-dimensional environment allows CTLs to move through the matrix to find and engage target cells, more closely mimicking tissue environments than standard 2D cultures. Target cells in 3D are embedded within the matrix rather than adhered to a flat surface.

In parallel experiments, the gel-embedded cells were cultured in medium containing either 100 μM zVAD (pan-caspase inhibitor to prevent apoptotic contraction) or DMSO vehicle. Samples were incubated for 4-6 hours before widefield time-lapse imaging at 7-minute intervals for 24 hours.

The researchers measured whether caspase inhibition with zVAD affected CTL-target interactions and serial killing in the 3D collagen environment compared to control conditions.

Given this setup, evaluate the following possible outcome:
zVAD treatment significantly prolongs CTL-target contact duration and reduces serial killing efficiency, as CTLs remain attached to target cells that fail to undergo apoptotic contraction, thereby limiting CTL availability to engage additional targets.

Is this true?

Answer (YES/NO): NO